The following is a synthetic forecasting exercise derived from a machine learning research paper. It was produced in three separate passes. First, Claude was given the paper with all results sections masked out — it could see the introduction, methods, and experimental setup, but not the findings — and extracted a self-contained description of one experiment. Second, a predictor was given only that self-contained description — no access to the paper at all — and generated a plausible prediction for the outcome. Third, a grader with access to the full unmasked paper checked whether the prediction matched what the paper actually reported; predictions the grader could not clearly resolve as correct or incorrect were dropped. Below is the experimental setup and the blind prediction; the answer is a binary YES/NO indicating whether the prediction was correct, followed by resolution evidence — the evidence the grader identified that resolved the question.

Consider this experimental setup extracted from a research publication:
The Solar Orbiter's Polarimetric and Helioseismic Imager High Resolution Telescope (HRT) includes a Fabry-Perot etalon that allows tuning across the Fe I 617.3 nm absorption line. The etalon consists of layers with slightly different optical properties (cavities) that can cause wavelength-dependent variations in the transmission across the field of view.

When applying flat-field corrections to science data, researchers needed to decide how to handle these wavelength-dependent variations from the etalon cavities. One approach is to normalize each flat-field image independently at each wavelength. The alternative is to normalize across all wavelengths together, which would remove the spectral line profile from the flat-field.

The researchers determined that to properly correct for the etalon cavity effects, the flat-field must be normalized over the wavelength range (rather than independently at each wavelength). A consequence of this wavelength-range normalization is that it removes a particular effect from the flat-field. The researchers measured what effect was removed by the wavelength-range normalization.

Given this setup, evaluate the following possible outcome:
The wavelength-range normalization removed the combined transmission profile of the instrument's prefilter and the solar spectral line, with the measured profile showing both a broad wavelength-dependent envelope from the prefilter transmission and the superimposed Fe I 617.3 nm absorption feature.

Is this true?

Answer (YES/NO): NO